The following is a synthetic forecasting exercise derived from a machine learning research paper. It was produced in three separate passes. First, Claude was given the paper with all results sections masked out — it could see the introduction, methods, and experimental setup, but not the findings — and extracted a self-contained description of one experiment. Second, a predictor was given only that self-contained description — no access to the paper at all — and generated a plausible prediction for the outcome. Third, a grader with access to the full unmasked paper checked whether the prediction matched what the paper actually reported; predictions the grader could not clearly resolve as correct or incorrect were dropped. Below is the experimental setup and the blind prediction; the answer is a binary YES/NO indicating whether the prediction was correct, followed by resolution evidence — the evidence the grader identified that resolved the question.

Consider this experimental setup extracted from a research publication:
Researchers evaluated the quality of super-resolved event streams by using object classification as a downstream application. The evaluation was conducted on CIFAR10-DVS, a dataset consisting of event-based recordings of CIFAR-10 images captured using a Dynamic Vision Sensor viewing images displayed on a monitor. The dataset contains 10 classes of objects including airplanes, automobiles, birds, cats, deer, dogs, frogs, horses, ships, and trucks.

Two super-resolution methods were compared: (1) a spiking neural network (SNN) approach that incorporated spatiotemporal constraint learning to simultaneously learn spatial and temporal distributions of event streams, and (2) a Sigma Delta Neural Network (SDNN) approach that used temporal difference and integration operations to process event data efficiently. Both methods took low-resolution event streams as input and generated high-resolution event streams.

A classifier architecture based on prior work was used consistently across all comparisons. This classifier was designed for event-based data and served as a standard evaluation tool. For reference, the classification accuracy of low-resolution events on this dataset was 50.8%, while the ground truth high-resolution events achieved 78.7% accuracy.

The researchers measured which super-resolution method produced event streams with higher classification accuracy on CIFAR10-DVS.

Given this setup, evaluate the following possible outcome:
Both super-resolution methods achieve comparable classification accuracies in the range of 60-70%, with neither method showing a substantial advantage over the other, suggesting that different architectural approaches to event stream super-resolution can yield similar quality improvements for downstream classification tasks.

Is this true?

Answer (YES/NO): NO